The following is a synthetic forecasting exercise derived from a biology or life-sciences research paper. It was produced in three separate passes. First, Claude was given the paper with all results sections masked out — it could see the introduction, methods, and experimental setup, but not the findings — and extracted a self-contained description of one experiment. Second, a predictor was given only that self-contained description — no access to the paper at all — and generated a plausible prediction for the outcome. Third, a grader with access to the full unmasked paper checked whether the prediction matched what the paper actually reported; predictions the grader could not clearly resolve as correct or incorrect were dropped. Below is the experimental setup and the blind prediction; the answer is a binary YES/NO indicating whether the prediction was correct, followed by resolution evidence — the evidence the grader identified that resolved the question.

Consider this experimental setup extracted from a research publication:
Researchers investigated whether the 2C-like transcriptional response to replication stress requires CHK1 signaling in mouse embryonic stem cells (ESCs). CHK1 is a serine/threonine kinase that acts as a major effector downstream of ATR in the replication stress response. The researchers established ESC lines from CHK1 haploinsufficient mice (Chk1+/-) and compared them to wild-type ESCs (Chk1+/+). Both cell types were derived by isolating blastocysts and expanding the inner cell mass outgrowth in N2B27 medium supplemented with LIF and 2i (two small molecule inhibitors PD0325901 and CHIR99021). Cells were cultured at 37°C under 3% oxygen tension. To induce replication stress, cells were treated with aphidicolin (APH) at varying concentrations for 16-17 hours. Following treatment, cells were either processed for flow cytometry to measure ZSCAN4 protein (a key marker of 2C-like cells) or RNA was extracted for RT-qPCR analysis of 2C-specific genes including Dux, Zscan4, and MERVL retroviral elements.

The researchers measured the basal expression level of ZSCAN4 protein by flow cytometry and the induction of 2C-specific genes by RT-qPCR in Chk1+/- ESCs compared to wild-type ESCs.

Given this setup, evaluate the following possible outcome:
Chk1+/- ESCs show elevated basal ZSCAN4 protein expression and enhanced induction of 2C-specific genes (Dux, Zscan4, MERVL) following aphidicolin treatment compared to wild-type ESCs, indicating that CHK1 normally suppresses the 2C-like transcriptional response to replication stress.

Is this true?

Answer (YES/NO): NO